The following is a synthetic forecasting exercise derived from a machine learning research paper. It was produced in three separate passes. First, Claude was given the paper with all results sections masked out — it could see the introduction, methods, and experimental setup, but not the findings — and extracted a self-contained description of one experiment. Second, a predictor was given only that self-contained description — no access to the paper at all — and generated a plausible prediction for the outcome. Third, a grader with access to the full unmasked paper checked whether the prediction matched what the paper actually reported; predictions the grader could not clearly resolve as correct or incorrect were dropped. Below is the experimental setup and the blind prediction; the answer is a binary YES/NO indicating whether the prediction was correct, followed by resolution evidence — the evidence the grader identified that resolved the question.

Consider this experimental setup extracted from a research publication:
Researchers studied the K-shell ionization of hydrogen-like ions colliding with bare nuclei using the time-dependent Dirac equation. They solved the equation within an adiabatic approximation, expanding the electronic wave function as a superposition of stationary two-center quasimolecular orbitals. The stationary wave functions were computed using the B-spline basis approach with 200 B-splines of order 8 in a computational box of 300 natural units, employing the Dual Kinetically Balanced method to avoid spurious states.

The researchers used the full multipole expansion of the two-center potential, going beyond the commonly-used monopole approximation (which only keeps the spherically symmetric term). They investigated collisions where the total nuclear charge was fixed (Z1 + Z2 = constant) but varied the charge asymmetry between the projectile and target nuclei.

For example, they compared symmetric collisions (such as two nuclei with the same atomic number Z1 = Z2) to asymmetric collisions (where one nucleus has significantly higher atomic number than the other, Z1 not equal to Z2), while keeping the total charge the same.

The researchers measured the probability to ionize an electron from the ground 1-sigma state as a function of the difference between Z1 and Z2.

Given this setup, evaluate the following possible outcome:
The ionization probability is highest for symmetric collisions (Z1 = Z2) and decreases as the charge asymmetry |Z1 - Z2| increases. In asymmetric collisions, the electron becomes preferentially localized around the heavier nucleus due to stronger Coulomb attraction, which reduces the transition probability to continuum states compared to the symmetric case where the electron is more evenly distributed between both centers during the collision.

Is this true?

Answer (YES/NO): YES